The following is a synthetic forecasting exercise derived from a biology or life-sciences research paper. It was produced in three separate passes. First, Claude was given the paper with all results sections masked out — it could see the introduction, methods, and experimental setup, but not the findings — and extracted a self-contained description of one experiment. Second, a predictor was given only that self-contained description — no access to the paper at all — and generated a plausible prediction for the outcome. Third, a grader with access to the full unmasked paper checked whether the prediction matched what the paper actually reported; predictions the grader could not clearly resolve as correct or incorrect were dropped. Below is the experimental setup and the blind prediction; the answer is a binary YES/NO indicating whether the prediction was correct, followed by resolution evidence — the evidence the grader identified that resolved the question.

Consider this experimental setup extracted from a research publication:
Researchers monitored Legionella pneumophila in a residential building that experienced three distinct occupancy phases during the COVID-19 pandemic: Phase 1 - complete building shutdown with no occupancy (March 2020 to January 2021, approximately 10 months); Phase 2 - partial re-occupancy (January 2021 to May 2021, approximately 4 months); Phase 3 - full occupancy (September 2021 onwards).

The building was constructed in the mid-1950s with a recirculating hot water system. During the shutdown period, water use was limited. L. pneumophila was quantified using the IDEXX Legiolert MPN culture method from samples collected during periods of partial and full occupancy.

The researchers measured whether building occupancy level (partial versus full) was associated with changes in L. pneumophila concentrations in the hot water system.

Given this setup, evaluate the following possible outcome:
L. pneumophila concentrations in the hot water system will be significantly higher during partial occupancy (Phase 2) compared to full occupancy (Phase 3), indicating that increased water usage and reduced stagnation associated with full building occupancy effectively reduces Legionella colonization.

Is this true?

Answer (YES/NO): NO